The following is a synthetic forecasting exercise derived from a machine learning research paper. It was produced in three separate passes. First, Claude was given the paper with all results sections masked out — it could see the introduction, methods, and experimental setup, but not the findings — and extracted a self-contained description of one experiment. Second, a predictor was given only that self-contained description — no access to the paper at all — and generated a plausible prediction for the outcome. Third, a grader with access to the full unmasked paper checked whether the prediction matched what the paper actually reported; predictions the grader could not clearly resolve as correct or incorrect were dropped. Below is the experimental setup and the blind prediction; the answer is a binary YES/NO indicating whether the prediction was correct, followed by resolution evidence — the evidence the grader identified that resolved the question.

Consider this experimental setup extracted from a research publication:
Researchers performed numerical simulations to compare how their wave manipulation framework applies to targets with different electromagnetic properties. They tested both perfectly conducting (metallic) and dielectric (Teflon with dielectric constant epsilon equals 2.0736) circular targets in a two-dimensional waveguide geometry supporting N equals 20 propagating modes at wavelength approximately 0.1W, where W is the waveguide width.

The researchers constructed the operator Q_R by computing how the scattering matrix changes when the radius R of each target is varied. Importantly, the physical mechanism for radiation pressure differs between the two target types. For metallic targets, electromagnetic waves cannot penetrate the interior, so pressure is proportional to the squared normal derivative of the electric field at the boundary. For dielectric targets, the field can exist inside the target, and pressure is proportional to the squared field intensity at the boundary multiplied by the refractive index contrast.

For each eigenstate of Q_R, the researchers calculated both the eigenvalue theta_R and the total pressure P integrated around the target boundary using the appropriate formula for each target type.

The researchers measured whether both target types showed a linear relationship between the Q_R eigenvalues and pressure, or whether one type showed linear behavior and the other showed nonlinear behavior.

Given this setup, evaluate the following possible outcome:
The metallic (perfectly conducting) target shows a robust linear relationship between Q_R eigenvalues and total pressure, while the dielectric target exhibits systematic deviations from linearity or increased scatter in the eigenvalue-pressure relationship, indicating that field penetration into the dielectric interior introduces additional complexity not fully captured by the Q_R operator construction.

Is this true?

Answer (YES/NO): NO